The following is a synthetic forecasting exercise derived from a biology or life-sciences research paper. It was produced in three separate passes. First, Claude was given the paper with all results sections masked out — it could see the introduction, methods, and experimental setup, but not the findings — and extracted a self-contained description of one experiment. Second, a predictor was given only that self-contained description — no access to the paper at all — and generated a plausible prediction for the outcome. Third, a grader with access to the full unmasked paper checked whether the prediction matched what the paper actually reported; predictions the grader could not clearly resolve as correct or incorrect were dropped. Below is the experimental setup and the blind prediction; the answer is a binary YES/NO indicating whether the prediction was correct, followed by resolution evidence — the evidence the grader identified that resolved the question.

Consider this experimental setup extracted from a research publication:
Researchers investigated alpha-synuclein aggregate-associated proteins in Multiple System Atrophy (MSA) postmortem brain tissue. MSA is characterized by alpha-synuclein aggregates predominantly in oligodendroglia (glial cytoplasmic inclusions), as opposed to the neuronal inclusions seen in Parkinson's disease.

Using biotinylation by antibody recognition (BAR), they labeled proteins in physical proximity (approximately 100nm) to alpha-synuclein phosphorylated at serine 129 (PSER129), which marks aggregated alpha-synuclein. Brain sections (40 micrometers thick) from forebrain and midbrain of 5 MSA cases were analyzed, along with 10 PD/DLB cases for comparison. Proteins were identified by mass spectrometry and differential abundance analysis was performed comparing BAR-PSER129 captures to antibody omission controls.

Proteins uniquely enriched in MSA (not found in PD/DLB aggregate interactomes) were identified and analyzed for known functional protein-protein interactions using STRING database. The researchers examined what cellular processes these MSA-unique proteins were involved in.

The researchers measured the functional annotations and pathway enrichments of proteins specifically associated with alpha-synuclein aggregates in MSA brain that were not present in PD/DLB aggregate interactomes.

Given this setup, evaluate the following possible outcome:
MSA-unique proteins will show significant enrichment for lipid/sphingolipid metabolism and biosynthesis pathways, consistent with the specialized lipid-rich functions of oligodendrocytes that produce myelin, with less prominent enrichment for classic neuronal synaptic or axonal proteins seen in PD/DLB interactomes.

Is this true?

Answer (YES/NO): NO